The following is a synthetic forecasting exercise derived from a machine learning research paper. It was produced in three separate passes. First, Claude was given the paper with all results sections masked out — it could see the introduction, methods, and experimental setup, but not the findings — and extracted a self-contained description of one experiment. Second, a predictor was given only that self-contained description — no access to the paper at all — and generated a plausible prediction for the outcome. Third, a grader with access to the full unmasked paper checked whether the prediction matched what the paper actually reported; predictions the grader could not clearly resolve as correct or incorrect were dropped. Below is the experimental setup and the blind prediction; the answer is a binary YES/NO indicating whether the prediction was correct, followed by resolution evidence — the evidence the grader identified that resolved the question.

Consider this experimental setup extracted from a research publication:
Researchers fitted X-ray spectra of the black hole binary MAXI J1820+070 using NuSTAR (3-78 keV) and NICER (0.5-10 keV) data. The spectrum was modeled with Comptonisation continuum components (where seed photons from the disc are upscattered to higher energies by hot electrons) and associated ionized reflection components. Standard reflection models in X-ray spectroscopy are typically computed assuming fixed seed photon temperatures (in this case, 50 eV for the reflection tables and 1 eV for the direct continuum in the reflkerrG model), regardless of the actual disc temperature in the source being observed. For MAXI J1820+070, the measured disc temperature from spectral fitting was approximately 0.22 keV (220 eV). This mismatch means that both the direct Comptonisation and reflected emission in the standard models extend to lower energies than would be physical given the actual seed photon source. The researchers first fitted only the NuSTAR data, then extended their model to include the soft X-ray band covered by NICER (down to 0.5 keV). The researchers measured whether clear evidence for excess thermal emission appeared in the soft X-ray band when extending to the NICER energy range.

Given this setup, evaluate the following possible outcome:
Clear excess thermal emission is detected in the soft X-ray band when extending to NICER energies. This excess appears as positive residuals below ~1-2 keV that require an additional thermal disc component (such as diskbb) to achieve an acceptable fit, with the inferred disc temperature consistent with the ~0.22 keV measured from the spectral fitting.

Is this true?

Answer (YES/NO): YES